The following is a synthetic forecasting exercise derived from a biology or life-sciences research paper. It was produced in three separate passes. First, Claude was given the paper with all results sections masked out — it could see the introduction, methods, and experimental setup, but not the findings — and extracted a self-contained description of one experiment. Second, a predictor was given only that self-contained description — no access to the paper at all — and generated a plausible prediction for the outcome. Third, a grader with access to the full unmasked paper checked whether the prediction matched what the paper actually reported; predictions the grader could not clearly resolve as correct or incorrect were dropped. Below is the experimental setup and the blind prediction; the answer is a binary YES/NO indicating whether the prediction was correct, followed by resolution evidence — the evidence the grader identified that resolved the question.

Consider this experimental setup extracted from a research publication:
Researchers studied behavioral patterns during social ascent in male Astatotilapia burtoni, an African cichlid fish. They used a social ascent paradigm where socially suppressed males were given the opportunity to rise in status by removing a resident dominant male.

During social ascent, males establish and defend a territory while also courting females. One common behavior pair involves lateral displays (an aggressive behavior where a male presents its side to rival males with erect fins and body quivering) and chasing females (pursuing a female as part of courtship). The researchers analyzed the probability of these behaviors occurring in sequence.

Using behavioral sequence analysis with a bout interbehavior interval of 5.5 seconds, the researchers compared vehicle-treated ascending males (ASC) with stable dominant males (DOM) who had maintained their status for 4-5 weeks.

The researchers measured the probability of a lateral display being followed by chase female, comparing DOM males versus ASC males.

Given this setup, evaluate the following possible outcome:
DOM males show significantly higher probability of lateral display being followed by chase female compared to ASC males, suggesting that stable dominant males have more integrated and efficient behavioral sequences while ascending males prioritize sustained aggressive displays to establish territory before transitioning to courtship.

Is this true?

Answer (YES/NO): YES